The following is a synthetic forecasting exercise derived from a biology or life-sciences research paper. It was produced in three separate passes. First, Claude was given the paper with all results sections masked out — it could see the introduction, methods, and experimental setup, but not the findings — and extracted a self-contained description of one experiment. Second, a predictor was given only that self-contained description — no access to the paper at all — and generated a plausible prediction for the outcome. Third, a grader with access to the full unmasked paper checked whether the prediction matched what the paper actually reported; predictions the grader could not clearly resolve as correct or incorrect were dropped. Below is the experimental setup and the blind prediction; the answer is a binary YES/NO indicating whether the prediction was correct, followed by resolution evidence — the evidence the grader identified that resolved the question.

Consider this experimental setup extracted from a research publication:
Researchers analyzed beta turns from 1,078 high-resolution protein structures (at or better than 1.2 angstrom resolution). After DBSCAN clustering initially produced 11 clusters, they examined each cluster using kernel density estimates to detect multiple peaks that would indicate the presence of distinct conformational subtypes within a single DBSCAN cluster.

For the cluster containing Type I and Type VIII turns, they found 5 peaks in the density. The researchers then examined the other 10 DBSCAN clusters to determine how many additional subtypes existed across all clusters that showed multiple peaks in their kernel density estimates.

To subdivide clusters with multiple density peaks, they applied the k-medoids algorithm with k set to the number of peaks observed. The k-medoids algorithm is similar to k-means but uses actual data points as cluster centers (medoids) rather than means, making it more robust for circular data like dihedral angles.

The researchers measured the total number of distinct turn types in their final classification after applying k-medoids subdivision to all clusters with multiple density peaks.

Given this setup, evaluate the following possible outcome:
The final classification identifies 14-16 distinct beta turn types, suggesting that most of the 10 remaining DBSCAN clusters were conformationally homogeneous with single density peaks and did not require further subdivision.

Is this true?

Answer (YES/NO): NO